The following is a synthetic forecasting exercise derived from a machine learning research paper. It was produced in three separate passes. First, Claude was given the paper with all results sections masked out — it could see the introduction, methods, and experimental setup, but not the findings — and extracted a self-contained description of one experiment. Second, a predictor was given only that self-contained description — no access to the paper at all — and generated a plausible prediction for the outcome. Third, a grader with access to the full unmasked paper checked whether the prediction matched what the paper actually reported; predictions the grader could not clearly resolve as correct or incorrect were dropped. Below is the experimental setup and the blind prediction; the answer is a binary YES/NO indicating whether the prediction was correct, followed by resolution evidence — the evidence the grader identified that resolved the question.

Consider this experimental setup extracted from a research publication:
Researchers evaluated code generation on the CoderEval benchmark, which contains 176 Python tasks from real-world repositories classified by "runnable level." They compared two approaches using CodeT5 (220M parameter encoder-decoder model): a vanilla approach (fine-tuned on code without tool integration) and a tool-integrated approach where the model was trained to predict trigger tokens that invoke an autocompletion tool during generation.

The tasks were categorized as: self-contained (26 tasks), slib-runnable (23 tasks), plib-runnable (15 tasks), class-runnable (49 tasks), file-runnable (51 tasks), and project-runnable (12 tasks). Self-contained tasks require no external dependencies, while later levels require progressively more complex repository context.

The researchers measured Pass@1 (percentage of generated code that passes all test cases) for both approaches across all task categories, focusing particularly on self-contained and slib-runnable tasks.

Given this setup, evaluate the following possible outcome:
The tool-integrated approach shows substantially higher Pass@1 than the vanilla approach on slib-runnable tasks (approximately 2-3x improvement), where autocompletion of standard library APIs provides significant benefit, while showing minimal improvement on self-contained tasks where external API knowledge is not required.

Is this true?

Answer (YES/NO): NO